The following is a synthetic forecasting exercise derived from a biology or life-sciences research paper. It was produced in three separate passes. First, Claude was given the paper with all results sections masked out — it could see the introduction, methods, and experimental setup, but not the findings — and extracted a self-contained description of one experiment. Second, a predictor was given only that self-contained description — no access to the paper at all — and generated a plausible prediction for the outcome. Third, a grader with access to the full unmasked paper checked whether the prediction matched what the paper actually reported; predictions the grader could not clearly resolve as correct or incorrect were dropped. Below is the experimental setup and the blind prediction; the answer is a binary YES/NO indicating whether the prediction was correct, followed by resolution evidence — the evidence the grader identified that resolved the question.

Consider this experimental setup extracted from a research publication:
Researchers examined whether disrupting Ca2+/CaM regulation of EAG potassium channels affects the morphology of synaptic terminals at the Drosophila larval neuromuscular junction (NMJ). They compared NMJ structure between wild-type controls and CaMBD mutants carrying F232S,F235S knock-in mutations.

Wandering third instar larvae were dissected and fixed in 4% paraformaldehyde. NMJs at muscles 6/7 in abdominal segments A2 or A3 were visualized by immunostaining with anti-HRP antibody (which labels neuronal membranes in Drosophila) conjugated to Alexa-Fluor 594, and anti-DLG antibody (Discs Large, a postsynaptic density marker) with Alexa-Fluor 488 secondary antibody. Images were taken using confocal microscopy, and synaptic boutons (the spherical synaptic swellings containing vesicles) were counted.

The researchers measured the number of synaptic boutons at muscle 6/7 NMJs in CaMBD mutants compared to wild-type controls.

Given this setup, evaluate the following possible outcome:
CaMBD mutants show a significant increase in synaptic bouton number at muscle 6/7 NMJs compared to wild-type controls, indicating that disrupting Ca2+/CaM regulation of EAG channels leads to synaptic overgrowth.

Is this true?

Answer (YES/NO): NO